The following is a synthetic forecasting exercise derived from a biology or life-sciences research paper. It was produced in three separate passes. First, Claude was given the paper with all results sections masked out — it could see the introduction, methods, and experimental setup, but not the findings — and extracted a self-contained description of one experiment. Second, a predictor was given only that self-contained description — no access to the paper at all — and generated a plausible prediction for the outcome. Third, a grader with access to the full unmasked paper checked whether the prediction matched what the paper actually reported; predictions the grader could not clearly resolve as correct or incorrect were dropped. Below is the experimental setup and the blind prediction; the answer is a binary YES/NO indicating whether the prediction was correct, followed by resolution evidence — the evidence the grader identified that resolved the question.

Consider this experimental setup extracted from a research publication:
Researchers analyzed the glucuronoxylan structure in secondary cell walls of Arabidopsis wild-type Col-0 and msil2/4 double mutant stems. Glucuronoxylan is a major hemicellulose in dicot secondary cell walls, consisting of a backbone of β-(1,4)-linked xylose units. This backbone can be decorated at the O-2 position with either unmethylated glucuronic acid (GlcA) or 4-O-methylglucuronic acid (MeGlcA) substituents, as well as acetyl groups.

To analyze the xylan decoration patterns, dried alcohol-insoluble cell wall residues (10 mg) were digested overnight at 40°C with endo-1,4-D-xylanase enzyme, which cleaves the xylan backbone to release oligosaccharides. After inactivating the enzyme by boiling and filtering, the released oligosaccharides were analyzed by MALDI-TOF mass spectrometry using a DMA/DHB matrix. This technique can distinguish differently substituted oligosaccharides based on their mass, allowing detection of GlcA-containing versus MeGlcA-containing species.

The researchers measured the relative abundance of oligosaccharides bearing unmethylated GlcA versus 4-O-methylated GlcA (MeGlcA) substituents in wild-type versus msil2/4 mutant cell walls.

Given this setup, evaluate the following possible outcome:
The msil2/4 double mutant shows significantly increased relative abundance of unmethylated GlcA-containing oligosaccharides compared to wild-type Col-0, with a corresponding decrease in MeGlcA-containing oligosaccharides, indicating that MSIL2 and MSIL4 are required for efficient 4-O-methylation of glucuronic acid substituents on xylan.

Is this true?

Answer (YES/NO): NO